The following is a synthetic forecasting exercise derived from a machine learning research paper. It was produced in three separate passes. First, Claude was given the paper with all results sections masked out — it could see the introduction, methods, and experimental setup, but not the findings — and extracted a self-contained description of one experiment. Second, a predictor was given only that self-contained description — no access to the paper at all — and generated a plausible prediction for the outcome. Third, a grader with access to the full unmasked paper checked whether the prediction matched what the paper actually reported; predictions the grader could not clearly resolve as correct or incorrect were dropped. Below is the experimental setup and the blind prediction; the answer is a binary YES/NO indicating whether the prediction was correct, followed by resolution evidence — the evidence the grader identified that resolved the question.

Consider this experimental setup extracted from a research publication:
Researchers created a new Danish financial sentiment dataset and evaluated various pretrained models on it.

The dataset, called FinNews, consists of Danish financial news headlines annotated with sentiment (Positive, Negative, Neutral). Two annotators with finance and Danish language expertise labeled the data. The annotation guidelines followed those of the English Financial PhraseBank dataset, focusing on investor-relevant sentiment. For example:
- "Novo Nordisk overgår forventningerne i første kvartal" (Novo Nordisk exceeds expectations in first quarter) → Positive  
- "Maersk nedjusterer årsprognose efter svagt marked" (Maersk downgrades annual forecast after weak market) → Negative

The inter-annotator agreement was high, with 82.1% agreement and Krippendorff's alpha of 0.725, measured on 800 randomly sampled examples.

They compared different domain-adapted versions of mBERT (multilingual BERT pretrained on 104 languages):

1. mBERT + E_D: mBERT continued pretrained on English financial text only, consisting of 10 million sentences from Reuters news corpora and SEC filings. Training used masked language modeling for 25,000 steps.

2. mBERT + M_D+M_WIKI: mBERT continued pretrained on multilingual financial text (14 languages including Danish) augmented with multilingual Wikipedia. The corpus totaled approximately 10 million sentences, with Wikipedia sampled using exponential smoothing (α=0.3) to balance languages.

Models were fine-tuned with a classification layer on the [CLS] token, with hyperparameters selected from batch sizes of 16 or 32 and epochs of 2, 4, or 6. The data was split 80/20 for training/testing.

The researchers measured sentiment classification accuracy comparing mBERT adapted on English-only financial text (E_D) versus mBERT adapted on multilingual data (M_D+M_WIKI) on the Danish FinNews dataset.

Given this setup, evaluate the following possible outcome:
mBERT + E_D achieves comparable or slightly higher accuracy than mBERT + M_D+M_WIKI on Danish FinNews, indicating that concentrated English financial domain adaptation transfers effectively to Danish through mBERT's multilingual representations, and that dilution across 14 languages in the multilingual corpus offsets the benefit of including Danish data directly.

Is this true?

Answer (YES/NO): NO